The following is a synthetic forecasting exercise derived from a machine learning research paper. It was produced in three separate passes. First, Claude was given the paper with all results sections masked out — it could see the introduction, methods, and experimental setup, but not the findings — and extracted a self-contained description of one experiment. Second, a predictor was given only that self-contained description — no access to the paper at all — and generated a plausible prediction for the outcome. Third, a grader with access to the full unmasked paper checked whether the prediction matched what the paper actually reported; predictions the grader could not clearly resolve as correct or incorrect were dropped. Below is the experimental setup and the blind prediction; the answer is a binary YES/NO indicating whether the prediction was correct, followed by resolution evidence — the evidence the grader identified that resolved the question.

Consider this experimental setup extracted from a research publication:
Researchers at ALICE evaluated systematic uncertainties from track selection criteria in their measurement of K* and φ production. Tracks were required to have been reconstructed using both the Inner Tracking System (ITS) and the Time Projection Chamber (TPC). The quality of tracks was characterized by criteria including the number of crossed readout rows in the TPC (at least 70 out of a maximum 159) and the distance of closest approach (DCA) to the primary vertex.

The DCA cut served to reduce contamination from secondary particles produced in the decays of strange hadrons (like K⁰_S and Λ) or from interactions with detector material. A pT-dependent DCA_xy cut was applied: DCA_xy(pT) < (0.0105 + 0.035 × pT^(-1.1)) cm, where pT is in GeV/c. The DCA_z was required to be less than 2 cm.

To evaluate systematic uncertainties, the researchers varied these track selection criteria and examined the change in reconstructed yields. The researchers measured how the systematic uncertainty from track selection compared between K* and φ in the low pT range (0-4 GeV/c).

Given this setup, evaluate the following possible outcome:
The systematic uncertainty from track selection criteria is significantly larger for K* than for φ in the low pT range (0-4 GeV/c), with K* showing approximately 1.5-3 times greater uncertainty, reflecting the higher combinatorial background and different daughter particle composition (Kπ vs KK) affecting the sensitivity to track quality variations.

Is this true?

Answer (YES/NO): NO